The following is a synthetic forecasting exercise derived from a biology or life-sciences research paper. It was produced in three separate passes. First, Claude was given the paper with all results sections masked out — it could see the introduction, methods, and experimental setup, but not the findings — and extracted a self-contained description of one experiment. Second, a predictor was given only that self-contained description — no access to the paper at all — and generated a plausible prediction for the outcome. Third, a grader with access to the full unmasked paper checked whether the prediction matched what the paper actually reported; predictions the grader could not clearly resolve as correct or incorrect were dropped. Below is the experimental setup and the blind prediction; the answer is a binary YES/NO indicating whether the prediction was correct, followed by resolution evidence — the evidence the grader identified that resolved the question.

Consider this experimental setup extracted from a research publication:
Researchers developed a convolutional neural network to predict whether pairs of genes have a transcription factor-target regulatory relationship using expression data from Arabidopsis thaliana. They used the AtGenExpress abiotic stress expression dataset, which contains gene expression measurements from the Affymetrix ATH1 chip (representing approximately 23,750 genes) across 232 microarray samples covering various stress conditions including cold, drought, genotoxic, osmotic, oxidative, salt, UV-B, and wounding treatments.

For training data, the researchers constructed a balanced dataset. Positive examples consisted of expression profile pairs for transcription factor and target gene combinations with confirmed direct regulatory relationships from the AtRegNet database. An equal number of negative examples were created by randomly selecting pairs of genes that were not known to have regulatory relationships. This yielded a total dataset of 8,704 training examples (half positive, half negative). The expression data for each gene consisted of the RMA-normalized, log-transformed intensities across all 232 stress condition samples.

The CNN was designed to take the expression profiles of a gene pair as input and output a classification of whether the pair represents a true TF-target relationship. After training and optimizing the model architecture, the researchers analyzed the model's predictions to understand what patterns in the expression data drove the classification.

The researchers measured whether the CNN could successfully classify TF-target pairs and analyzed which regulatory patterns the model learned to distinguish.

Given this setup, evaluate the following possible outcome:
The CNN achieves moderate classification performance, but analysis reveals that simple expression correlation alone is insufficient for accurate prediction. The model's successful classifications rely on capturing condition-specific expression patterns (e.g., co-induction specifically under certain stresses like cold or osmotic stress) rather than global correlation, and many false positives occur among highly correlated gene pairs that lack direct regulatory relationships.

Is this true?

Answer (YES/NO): NO